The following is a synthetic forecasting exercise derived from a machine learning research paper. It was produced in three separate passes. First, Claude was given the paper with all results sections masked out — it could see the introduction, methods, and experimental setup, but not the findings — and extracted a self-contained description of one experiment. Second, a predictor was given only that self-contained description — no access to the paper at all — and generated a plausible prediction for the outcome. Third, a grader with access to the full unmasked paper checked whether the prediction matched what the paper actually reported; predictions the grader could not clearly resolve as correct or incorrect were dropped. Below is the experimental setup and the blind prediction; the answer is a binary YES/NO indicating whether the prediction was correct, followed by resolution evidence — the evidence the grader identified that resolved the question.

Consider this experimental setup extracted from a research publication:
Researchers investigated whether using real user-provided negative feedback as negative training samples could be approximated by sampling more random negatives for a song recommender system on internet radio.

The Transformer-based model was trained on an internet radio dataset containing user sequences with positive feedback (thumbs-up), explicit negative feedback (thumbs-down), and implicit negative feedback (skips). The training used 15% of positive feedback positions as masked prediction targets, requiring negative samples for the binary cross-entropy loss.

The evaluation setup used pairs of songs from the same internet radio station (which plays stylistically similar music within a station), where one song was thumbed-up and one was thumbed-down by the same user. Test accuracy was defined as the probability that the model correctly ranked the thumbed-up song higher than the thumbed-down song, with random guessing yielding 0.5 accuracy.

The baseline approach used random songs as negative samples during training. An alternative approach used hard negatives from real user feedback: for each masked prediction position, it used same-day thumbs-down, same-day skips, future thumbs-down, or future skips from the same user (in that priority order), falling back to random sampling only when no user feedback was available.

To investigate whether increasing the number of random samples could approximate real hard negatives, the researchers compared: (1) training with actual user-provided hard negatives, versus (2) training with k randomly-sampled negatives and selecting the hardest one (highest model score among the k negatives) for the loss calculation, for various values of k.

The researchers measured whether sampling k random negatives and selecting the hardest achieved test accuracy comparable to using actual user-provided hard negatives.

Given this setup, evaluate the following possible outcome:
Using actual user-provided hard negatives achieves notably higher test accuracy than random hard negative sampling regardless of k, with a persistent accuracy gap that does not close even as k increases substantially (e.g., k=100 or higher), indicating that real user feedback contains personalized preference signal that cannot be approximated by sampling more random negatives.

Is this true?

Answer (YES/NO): YES